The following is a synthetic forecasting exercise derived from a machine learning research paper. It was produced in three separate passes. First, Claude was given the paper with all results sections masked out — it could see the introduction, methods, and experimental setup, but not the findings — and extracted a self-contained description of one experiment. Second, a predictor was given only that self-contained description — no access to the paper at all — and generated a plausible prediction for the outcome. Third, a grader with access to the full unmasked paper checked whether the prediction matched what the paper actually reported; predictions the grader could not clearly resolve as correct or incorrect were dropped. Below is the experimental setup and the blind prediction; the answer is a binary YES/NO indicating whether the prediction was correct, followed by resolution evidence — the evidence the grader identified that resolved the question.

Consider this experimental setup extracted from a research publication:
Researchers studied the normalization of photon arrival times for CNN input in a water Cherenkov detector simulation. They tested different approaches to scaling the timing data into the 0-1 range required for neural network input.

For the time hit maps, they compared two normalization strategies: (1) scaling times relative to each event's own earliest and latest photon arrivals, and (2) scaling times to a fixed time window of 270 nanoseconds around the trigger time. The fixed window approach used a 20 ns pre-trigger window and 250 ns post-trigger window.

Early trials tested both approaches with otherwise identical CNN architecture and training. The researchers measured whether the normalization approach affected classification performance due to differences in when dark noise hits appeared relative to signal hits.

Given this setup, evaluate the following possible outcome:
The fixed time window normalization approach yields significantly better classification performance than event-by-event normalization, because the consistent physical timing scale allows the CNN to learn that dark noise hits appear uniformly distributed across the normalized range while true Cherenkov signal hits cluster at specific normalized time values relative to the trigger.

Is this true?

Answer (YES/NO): YES